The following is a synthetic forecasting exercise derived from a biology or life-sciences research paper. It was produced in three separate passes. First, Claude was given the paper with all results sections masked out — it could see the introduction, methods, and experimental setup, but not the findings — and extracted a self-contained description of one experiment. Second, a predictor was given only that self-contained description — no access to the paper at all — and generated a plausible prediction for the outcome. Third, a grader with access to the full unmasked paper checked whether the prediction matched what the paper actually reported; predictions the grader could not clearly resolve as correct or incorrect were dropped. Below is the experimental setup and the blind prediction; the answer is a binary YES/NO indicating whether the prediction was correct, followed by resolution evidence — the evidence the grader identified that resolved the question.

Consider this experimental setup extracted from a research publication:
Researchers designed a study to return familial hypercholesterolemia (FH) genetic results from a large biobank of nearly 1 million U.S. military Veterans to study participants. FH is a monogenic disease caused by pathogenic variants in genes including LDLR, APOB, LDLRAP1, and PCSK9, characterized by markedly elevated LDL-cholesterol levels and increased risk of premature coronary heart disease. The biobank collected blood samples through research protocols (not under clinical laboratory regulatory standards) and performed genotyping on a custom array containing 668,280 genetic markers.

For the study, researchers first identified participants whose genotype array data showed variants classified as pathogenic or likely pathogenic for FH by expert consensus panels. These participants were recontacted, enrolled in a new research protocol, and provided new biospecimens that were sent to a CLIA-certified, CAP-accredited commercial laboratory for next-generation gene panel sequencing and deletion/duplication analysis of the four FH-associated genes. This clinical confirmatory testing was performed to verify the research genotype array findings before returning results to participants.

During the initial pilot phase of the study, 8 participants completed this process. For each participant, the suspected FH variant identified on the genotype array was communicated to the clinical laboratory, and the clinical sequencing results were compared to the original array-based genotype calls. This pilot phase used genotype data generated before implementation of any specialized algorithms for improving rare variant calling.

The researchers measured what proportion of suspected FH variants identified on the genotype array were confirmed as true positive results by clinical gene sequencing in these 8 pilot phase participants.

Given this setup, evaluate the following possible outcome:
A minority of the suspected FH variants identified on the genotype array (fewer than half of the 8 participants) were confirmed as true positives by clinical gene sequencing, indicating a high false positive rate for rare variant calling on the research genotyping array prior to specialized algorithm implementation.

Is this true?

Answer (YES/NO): NO